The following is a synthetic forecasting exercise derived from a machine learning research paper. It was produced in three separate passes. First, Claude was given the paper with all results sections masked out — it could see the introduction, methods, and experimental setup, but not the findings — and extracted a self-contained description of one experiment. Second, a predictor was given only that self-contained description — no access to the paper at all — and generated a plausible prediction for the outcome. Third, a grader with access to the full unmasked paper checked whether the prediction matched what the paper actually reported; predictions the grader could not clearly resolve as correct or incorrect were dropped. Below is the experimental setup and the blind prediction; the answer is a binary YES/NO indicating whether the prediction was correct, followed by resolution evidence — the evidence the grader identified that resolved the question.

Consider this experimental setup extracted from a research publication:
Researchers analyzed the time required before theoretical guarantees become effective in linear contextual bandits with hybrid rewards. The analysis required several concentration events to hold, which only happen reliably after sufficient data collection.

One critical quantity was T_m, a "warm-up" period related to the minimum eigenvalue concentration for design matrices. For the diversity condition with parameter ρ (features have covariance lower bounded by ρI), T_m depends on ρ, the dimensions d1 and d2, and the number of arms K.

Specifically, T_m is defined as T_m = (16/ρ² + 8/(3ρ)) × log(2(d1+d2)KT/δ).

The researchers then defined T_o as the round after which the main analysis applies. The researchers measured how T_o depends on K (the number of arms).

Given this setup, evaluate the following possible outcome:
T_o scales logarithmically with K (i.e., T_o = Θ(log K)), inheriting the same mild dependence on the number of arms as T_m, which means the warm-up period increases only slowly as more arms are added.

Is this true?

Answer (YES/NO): NO